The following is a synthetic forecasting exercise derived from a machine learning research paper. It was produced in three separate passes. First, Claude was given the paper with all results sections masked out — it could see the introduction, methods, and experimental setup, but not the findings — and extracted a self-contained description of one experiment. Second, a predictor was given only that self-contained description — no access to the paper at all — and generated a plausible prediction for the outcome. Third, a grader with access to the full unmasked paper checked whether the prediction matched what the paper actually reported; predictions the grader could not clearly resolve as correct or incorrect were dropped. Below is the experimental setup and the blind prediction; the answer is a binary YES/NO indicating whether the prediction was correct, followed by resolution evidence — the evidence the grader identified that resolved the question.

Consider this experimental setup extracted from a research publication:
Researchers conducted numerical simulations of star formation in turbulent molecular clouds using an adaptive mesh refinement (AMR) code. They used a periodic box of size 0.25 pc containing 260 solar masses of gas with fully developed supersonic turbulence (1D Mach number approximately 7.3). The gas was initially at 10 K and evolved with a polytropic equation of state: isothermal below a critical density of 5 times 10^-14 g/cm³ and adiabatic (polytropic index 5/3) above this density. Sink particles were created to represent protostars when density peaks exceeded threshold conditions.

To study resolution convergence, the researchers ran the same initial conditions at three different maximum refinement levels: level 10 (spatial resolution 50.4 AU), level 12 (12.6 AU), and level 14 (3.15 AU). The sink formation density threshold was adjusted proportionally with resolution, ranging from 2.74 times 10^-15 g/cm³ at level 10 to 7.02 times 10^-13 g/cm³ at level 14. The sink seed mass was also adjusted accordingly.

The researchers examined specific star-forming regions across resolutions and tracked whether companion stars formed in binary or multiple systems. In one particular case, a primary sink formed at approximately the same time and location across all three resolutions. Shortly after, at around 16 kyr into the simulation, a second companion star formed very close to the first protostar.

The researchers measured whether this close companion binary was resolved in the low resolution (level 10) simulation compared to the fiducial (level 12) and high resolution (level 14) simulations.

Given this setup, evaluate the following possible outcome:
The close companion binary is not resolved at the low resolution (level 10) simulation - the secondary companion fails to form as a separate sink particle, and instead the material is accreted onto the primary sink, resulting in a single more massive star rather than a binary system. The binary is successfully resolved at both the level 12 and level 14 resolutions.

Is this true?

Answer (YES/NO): YES